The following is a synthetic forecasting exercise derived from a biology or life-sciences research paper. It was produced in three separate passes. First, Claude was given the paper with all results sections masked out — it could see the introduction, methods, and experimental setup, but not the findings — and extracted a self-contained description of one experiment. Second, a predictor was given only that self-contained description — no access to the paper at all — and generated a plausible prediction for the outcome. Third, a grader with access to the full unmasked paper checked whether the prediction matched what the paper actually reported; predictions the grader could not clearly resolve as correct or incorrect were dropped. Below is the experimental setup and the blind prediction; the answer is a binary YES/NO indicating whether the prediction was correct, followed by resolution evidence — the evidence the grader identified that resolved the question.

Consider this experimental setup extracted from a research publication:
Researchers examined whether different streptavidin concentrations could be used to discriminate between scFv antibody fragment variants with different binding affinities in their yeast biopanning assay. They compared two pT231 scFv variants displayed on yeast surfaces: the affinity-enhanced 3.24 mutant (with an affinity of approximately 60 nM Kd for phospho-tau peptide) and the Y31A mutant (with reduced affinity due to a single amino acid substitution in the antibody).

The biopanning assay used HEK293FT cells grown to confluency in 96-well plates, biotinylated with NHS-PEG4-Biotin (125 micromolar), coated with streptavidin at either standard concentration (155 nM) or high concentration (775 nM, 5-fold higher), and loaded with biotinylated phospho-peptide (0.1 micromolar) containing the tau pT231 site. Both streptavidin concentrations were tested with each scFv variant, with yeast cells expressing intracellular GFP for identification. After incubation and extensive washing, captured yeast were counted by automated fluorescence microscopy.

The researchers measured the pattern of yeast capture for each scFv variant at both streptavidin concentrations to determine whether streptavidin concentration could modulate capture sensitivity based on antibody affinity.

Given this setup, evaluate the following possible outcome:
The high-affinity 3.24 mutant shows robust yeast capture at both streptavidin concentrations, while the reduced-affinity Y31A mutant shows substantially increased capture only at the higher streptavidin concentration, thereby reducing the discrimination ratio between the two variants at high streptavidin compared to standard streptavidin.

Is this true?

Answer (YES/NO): YES